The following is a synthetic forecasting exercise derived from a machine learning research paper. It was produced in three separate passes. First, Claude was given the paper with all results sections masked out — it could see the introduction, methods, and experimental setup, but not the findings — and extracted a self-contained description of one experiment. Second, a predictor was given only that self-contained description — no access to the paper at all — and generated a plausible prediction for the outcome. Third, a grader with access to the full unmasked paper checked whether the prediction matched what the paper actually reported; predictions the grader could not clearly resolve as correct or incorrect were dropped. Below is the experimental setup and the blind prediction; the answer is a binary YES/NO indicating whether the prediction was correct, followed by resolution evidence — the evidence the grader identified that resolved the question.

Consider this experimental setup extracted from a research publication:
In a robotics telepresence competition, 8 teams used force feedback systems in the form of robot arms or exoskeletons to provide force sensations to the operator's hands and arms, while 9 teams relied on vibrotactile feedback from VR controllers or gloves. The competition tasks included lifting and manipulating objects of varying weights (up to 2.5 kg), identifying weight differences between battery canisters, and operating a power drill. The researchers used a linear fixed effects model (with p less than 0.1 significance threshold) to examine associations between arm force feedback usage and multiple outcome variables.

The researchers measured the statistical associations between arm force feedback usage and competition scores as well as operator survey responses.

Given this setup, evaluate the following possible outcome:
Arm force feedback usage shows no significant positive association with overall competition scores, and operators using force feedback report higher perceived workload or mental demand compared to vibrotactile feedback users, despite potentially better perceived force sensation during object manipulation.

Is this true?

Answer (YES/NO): NO